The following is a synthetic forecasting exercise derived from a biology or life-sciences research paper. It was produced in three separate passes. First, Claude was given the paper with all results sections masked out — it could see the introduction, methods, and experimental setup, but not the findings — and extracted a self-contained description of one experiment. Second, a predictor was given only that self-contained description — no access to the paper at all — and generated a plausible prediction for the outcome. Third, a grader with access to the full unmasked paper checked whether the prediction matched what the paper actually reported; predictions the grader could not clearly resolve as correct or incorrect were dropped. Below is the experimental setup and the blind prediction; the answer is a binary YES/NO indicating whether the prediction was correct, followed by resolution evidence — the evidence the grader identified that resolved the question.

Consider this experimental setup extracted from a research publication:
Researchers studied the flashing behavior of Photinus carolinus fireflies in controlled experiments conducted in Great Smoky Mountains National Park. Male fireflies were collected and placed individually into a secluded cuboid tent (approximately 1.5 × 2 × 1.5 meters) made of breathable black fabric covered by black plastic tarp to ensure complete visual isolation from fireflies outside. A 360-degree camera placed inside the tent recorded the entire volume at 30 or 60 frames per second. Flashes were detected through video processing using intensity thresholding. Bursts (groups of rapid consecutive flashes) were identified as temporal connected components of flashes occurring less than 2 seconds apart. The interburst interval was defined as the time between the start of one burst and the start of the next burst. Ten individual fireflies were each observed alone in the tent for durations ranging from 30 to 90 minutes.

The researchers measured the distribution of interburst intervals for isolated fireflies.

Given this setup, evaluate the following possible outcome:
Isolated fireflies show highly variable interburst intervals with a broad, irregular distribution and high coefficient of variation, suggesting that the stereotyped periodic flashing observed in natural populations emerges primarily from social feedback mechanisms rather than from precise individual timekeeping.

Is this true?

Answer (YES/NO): YES